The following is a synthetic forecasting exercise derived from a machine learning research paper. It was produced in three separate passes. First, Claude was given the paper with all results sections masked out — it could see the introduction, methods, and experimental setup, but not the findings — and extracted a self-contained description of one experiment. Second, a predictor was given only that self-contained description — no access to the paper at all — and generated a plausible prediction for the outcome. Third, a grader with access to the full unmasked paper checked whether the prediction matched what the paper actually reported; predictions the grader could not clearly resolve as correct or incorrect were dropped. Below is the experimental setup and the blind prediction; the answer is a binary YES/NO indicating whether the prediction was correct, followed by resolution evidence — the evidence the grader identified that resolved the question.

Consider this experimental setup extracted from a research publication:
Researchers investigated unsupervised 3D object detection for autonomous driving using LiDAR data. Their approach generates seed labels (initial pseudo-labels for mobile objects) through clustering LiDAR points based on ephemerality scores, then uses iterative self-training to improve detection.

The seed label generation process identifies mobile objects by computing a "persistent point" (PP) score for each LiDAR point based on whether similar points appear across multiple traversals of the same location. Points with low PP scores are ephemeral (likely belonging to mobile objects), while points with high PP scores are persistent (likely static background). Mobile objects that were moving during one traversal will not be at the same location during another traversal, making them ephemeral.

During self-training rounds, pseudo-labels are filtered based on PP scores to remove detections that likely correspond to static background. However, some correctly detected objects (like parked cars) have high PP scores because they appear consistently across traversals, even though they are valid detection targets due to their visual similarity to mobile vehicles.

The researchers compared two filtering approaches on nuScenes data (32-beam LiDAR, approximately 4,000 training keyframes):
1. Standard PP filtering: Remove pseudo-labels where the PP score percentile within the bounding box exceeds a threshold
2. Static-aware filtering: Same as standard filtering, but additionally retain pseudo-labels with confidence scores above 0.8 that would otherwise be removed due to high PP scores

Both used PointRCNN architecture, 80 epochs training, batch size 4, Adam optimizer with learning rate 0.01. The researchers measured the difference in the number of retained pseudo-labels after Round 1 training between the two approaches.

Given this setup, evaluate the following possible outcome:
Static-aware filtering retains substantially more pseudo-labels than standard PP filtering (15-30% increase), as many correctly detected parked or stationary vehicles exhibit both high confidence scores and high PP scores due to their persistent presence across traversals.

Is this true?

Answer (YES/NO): NO